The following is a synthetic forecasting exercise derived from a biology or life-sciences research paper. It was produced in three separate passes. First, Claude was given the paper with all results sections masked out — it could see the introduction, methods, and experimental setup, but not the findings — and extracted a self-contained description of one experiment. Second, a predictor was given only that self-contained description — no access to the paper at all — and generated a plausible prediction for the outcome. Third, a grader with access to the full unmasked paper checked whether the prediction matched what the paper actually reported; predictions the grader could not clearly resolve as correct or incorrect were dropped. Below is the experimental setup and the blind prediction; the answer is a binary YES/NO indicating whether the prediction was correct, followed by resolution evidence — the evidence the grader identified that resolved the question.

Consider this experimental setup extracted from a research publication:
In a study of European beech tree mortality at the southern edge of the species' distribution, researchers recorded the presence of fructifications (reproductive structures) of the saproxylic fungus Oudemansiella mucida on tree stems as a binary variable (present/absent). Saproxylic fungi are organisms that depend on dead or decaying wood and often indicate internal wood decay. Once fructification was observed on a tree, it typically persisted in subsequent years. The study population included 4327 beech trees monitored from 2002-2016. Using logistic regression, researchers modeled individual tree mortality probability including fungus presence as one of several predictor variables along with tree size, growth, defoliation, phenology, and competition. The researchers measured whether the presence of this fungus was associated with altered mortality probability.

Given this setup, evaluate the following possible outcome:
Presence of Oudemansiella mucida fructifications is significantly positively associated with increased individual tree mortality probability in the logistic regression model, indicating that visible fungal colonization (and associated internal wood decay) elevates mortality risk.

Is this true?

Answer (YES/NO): YES